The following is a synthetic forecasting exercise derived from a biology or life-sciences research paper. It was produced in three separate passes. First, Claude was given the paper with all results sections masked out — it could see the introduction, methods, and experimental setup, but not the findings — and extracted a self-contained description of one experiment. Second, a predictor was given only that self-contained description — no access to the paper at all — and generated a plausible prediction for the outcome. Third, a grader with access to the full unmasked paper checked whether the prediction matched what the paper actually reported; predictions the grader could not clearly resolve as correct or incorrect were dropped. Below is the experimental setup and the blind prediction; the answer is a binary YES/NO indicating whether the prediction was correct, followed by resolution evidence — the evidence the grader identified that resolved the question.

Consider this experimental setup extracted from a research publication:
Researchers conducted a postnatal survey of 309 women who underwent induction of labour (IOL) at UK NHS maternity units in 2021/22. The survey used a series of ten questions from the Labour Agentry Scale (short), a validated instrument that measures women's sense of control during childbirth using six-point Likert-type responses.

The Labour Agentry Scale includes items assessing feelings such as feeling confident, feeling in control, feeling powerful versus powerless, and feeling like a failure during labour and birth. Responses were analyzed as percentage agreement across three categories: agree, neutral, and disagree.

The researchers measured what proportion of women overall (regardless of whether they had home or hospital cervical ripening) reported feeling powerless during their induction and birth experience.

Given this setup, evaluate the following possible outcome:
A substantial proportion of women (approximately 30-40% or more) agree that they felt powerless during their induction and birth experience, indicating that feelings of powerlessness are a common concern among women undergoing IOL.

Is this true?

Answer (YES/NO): YES